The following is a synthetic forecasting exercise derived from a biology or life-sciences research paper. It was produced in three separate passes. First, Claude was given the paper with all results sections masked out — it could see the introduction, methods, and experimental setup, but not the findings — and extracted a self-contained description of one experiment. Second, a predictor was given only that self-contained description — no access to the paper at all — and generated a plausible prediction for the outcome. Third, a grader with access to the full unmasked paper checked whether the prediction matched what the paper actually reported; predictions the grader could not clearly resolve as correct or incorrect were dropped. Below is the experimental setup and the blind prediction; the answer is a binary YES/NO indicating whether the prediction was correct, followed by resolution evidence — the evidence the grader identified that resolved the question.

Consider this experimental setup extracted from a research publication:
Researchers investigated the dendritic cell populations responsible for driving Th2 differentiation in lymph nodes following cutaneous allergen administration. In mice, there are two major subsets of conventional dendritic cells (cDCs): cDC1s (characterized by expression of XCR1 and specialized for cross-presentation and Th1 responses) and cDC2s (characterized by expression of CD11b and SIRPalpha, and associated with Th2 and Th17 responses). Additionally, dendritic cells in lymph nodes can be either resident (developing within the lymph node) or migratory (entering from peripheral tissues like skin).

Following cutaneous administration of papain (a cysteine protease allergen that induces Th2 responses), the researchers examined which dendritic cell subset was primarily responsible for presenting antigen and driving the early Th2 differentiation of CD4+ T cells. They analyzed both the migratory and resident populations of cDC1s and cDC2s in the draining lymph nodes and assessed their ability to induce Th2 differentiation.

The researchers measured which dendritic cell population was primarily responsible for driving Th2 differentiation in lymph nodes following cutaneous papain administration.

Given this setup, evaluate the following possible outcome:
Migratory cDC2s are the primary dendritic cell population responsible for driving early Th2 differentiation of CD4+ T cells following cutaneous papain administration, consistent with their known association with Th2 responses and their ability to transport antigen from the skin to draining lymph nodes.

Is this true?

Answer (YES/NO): YES